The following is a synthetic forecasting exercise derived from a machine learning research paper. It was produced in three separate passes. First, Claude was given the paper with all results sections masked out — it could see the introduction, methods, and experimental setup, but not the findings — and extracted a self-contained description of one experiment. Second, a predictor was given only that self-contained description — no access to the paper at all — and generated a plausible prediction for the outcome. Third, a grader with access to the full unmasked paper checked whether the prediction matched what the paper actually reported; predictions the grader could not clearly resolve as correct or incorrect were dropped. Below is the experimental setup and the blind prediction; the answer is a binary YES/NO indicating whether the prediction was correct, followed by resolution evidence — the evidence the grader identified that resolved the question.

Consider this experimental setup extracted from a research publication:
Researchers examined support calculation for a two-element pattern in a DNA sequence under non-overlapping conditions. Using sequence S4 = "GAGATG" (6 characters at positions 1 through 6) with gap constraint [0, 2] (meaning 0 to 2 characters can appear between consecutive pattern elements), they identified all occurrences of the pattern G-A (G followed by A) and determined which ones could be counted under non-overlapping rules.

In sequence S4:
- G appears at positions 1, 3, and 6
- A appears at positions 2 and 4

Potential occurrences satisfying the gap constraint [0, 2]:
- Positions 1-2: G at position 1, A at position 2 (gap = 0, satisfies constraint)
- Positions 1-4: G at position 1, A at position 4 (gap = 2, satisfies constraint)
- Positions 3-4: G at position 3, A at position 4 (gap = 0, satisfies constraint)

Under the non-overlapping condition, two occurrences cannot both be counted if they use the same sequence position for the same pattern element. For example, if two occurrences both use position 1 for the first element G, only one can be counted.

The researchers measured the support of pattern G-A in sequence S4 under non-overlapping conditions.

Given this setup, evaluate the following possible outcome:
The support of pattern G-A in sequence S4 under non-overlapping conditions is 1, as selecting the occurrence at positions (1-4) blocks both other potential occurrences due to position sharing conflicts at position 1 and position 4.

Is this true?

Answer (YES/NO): NO